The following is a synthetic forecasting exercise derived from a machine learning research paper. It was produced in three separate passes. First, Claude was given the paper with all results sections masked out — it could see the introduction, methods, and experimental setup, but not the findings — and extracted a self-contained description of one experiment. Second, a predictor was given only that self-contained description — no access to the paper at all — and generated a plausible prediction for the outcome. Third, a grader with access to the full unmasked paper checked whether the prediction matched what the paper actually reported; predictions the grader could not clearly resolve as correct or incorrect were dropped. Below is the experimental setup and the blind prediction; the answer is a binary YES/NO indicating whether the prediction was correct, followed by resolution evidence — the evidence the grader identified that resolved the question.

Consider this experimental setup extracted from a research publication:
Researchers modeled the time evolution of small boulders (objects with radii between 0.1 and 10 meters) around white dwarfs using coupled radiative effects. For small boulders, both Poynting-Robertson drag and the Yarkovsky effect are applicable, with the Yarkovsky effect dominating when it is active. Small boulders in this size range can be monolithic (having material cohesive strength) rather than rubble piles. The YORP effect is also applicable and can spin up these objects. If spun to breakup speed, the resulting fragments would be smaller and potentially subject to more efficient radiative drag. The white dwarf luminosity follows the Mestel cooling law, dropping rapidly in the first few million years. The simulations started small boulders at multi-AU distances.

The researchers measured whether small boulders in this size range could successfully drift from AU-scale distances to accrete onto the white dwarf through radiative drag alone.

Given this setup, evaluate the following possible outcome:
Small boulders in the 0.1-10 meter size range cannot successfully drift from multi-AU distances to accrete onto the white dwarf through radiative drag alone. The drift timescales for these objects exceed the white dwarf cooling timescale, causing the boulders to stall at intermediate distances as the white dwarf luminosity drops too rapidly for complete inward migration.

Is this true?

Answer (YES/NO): NO